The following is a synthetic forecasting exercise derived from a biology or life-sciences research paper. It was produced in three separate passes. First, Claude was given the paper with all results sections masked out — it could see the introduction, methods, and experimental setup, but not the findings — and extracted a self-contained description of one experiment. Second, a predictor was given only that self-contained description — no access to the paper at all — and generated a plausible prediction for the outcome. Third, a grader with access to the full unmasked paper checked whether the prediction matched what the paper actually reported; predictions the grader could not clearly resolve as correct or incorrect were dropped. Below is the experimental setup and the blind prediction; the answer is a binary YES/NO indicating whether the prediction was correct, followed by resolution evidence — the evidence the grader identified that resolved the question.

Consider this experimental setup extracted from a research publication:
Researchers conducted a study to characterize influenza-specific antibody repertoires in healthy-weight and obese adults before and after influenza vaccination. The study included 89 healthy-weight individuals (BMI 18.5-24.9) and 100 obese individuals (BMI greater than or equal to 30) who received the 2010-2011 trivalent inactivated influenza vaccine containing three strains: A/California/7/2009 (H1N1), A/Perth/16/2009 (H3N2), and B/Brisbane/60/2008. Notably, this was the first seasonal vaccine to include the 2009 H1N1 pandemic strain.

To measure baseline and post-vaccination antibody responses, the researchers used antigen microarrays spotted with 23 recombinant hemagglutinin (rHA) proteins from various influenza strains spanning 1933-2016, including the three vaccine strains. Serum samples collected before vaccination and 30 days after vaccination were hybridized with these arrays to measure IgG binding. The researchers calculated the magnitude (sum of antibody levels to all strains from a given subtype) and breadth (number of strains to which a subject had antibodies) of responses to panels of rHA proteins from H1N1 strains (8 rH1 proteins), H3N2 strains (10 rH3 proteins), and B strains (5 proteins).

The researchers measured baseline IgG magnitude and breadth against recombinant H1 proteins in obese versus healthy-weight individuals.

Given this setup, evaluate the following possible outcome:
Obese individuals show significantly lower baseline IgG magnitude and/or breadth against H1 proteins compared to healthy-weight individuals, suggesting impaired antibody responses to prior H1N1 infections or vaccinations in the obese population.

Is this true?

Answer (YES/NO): YES